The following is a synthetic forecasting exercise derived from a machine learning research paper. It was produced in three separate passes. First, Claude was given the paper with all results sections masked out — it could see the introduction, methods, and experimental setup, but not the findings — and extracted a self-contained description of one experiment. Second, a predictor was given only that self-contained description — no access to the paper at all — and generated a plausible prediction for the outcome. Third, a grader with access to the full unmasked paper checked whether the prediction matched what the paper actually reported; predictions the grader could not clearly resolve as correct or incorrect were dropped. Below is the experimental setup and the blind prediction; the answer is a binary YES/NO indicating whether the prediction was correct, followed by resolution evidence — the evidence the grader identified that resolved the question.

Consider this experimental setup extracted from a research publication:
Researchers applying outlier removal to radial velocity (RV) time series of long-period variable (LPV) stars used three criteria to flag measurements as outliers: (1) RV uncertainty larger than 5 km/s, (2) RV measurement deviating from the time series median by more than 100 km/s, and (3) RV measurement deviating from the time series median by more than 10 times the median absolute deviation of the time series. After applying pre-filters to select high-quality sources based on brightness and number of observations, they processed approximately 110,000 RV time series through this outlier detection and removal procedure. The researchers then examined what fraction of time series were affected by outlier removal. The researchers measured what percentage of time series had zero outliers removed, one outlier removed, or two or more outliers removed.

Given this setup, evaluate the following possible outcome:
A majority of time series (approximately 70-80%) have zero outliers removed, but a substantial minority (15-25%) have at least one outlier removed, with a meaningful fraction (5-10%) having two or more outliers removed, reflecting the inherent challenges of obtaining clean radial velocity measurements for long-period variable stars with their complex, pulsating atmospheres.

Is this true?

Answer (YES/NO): NO